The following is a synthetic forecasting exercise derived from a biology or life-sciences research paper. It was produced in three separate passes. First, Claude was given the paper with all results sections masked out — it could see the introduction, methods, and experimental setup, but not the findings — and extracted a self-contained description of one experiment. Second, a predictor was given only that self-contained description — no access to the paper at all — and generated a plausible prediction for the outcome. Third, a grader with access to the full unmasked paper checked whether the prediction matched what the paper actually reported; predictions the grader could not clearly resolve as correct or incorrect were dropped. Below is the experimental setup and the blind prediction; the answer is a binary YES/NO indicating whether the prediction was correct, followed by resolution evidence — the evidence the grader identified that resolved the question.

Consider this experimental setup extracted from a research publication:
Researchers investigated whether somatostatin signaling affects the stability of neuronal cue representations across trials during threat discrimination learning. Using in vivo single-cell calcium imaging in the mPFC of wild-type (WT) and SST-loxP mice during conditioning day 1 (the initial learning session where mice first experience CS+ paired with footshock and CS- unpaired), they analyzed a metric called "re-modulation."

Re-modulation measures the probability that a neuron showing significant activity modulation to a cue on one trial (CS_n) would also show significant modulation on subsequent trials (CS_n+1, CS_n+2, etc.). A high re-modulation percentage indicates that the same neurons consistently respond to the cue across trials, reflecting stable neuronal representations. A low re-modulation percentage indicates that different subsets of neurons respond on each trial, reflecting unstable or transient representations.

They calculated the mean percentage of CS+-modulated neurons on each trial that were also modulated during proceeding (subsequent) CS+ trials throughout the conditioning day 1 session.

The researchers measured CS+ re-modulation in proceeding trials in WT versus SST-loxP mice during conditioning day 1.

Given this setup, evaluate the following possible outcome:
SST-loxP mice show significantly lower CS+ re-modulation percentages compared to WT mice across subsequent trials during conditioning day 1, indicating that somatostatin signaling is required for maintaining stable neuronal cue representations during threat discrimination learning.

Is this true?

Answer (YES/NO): YES